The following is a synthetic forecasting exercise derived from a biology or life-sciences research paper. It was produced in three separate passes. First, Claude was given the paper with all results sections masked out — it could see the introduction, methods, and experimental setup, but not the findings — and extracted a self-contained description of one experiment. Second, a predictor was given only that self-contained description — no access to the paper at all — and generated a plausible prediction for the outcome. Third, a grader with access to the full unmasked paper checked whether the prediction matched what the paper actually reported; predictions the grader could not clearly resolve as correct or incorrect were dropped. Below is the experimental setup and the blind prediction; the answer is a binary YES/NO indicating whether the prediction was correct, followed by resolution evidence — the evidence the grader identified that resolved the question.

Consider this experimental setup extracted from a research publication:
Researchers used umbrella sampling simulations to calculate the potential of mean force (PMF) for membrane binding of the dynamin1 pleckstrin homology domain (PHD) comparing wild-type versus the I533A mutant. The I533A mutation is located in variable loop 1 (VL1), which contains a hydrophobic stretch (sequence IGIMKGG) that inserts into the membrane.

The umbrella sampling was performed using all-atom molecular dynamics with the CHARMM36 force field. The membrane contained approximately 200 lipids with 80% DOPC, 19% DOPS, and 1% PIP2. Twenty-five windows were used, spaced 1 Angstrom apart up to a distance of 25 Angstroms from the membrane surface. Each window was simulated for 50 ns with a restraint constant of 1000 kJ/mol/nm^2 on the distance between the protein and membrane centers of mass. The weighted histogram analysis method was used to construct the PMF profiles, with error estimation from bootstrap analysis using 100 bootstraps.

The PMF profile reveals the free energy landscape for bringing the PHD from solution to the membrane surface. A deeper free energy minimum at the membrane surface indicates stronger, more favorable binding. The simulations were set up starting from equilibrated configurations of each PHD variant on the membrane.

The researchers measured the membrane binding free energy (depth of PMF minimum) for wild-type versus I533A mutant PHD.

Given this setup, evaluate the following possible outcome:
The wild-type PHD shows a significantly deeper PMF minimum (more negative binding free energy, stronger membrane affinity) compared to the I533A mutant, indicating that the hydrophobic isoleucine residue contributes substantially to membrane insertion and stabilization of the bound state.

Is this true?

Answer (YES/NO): YES